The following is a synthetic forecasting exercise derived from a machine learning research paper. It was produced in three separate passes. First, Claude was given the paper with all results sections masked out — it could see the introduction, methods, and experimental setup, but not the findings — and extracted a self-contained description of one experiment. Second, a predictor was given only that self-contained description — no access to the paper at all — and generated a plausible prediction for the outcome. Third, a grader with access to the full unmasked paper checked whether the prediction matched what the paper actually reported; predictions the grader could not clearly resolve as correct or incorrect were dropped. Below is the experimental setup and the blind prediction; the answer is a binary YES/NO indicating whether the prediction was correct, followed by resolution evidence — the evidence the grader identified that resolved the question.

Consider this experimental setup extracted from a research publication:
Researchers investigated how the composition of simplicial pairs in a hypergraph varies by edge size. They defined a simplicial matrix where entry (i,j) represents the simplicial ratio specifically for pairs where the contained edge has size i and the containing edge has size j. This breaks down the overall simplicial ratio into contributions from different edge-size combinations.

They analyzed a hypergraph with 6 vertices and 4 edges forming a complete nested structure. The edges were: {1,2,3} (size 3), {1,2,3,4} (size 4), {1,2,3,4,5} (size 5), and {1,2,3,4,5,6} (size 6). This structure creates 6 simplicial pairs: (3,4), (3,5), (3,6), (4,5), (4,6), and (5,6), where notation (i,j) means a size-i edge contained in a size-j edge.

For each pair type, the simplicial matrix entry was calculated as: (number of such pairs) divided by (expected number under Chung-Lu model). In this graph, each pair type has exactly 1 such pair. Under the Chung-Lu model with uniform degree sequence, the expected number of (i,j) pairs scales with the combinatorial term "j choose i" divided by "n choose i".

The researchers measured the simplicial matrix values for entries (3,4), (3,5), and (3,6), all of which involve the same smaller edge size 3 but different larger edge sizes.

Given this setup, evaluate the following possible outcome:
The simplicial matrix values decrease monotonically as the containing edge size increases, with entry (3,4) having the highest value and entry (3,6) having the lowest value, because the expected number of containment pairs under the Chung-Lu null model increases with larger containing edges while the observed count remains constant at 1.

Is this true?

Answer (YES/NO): YES